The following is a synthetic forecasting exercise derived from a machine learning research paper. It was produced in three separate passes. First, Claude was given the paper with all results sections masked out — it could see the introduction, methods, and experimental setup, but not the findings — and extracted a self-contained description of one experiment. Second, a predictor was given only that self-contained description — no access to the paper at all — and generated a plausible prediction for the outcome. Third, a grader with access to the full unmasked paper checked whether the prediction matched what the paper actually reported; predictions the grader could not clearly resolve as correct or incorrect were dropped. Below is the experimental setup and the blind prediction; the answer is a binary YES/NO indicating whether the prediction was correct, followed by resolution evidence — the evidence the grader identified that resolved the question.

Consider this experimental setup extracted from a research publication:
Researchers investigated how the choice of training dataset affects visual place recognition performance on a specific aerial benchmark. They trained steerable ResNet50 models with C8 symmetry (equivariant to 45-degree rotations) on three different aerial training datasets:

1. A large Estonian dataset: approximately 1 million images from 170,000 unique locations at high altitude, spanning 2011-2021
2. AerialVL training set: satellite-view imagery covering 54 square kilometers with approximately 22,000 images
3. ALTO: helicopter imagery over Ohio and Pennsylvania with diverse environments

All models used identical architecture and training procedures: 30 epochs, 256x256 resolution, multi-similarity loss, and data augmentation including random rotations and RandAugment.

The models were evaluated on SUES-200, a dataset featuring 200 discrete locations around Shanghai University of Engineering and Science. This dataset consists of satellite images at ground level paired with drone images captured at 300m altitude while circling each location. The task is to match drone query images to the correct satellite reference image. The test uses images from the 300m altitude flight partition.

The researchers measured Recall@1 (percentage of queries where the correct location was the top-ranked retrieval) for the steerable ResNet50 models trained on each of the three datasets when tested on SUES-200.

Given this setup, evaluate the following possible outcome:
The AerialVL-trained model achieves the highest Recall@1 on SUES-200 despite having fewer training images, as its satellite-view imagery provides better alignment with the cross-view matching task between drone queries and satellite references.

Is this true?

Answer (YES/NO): NO